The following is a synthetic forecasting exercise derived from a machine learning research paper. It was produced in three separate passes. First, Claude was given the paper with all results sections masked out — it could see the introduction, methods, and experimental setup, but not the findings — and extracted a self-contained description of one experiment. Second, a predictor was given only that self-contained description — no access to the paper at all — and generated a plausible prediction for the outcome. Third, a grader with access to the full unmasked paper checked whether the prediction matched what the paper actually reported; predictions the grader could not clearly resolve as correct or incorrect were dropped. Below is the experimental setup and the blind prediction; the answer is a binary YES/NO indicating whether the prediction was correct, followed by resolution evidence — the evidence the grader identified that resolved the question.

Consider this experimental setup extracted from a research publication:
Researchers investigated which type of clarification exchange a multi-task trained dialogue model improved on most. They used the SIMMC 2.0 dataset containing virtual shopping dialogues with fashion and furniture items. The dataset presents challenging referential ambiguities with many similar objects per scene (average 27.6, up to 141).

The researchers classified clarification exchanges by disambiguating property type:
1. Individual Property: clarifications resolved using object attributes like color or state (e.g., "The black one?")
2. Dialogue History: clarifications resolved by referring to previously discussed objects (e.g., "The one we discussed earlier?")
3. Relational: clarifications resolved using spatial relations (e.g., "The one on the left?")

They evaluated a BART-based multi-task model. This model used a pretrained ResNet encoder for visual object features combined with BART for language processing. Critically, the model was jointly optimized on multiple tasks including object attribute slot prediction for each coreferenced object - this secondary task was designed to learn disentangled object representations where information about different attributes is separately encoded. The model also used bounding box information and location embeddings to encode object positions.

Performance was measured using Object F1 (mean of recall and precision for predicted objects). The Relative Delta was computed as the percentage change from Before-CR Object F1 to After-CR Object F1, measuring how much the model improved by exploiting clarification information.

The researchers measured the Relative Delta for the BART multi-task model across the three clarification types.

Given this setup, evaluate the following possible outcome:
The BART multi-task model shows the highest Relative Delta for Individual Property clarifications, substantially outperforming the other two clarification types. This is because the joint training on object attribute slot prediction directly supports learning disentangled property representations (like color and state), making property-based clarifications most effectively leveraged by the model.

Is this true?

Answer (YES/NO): NO